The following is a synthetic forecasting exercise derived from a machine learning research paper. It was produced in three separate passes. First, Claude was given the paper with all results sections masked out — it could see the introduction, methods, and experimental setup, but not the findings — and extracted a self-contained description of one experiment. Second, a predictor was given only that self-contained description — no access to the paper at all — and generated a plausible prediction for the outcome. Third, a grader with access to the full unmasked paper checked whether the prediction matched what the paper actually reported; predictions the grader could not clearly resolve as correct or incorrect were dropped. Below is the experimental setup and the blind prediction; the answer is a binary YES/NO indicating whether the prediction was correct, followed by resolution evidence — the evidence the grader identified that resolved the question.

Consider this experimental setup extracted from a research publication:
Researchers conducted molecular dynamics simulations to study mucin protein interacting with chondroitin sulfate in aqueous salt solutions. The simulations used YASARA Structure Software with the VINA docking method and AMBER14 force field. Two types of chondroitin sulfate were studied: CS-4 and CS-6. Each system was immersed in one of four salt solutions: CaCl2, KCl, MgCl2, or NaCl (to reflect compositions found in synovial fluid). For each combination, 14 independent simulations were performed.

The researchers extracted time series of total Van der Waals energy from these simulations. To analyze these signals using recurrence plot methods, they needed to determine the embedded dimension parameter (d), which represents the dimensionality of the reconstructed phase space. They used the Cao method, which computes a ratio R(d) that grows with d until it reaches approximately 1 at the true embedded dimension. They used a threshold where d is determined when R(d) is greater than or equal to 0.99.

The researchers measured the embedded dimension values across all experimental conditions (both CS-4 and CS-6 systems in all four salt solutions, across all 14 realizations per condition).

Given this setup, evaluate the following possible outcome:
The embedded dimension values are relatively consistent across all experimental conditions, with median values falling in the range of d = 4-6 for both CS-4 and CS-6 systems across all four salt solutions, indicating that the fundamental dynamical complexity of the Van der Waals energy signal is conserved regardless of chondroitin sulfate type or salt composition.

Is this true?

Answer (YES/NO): NO